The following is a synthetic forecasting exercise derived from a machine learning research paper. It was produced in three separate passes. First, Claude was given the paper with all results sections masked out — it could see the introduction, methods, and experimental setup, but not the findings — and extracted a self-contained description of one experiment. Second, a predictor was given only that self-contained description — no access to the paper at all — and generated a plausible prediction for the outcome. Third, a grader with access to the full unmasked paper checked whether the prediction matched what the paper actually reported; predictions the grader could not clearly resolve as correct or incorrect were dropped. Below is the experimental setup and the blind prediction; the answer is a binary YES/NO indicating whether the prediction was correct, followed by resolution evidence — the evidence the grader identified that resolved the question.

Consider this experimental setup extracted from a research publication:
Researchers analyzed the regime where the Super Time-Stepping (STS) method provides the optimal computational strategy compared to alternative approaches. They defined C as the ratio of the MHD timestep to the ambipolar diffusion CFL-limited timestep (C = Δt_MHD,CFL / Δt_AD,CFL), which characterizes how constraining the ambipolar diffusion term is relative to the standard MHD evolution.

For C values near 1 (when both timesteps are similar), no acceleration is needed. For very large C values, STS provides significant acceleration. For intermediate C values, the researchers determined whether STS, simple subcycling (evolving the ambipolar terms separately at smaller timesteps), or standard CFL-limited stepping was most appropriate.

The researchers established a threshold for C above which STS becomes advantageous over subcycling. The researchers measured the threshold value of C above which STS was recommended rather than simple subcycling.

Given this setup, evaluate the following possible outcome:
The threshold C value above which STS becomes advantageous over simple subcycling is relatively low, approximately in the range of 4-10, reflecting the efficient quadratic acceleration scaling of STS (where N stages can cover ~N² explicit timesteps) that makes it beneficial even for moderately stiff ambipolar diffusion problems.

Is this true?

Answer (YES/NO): YES